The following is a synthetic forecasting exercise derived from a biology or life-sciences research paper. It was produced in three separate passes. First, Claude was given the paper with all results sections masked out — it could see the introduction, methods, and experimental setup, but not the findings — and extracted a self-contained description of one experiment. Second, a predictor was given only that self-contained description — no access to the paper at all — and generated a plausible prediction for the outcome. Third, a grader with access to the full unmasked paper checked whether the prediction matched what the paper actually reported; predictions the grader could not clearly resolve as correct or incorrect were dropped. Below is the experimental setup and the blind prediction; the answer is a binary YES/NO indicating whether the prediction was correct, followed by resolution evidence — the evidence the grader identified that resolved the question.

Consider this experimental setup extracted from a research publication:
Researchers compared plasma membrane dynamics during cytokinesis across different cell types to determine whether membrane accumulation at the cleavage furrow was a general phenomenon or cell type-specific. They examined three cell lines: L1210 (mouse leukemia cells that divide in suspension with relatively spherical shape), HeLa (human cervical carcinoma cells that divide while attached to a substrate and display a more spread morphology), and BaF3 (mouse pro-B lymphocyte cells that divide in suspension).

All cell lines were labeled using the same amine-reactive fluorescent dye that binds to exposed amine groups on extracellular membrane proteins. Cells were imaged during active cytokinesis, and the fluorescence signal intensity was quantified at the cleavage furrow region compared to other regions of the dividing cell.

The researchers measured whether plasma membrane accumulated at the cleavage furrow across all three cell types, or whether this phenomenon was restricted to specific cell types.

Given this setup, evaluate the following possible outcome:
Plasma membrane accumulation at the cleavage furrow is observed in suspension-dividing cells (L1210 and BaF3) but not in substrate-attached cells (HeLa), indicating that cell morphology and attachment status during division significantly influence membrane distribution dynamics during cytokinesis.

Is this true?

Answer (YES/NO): NO